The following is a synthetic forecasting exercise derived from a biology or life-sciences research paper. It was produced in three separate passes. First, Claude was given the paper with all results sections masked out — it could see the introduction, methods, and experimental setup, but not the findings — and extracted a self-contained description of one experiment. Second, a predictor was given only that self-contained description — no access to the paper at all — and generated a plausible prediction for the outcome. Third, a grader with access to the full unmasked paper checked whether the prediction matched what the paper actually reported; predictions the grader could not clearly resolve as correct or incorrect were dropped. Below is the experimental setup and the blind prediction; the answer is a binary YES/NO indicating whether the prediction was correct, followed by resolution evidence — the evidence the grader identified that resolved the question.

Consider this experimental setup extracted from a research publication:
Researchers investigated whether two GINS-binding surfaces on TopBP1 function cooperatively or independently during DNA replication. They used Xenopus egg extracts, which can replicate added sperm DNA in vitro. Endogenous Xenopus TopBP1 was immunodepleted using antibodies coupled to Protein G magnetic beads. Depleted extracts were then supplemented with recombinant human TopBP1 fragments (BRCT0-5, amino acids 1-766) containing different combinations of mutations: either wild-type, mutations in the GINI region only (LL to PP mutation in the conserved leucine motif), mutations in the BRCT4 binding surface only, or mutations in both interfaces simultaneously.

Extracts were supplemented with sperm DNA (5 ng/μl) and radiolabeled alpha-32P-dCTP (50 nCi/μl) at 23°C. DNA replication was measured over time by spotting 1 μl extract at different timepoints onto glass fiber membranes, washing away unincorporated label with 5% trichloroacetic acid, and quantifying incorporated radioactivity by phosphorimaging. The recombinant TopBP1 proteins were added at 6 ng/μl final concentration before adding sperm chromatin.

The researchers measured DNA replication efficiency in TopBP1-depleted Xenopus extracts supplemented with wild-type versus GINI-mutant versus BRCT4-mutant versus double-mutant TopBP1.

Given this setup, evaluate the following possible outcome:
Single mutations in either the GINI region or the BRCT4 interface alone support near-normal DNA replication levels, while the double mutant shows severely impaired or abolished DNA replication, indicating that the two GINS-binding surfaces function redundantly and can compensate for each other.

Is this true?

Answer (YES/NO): NO